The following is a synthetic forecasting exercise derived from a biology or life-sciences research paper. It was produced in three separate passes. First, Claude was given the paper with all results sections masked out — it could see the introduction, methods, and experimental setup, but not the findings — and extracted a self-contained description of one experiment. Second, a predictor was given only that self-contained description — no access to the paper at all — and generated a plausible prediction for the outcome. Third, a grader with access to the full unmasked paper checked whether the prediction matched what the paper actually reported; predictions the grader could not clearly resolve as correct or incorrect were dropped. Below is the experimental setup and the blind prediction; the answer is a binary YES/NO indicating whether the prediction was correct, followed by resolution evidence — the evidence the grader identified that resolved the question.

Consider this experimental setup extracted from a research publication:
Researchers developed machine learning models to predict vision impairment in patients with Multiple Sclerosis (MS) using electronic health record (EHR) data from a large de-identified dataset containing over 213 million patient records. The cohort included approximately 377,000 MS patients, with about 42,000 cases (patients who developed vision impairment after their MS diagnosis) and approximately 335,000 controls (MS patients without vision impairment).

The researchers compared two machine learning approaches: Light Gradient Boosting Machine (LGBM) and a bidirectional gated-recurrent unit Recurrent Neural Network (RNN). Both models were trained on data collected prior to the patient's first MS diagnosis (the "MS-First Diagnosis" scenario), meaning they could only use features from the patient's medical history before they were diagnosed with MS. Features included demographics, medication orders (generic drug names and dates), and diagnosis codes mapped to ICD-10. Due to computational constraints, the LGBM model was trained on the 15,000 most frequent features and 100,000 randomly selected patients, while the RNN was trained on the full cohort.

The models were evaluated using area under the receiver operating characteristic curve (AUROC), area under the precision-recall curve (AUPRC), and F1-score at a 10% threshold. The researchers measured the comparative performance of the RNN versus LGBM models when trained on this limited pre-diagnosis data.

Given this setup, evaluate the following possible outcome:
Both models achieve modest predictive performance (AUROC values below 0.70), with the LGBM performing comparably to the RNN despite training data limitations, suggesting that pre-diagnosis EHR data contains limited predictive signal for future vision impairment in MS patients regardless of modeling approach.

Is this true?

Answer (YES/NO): YES